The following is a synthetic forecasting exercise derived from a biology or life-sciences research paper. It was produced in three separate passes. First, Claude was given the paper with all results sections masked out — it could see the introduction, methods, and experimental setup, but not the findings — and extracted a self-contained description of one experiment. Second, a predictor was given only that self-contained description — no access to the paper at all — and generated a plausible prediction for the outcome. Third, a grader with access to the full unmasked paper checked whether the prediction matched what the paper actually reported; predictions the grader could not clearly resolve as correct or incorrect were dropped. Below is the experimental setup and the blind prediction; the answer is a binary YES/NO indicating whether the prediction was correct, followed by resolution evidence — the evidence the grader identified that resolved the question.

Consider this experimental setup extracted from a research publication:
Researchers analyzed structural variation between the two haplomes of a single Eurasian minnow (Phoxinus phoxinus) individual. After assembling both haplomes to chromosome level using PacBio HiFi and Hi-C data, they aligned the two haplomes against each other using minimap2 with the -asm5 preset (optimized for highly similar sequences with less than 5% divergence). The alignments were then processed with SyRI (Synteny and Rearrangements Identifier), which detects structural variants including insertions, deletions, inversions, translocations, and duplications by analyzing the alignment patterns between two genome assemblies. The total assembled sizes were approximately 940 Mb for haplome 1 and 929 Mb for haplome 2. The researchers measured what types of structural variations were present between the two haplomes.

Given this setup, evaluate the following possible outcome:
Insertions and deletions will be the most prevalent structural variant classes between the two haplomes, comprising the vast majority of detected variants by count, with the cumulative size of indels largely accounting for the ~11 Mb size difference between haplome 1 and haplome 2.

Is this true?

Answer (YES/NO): NO